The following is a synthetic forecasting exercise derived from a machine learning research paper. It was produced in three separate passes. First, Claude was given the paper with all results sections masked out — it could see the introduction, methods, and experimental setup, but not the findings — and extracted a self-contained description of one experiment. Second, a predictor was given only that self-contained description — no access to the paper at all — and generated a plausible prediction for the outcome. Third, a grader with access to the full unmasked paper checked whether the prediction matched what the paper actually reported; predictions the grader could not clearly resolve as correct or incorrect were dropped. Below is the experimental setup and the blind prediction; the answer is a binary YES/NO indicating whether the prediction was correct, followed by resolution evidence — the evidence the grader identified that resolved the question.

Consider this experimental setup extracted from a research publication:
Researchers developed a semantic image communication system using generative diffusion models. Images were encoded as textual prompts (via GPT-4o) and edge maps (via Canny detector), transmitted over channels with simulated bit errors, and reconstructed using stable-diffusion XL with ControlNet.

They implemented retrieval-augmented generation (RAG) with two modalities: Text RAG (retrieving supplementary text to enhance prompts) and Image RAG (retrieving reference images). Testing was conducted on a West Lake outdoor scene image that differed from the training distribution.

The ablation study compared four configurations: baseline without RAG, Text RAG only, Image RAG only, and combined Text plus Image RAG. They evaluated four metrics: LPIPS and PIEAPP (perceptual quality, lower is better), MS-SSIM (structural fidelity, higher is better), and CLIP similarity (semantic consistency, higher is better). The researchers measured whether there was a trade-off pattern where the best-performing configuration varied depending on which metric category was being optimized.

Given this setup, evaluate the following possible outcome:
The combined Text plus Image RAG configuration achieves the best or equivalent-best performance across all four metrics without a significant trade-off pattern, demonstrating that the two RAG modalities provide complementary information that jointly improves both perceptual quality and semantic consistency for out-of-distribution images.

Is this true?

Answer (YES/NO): NO